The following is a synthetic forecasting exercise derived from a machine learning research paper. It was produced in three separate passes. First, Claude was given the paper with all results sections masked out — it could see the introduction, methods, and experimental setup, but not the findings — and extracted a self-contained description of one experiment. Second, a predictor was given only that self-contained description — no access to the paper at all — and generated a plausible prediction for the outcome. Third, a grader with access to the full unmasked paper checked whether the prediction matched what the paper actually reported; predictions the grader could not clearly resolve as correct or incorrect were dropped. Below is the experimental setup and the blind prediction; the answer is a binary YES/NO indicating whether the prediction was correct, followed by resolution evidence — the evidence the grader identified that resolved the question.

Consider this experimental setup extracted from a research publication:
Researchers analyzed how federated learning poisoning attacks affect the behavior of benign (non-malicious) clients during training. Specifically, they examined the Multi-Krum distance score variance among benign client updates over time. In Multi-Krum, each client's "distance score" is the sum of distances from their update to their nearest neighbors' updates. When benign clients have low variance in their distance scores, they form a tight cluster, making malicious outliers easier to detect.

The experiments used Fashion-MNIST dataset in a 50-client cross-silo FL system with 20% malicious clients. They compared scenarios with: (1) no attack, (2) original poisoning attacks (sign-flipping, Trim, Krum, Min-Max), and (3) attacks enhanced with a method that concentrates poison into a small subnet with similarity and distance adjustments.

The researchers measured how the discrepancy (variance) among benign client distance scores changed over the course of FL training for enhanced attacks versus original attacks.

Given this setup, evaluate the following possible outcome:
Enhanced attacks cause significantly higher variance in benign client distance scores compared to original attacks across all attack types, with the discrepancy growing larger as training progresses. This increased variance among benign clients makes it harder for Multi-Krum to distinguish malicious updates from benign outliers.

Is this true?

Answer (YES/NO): YES